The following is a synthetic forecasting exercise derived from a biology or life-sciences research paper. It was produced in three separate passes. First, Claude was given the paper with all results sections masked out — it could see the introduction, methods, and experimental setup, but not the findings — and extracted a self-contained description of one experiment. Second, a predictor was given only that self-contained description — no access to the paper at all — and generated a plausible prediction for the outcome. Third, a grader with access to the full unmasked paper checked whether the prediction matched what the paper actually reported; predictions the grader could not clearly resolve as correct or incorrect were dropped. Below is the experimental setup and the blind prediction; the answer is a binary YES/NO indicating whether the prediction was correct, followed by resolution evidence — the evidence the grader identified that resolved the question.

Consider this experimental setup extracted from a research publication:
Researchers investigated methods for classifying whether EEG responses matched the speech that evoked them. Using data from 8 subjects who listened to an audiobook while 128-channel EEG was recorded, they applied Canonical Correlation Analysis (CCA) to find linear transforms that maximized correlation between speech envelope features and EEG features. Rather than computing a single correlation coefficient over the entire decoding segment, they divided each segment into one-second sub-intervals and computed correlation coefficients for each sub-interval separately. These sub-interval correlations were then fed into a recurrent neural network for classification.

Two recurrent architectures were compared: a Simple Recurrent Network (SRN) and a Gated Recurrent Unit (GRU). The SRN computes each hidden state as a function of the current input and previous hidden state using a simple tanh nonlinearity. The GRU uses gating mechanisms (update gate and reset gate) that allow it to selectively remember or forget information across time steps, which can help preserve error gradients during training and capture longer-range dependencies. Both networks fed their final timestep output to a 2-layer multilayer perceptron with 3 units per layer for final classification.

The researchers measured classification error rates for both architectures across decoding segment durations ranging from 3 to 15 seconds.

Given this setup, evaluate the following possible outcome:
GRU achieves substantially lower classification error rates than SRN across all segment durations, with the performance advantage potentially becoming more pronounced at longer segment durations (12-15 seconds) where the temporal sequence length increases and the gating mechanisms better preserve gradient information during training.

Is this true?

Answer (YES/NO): NO